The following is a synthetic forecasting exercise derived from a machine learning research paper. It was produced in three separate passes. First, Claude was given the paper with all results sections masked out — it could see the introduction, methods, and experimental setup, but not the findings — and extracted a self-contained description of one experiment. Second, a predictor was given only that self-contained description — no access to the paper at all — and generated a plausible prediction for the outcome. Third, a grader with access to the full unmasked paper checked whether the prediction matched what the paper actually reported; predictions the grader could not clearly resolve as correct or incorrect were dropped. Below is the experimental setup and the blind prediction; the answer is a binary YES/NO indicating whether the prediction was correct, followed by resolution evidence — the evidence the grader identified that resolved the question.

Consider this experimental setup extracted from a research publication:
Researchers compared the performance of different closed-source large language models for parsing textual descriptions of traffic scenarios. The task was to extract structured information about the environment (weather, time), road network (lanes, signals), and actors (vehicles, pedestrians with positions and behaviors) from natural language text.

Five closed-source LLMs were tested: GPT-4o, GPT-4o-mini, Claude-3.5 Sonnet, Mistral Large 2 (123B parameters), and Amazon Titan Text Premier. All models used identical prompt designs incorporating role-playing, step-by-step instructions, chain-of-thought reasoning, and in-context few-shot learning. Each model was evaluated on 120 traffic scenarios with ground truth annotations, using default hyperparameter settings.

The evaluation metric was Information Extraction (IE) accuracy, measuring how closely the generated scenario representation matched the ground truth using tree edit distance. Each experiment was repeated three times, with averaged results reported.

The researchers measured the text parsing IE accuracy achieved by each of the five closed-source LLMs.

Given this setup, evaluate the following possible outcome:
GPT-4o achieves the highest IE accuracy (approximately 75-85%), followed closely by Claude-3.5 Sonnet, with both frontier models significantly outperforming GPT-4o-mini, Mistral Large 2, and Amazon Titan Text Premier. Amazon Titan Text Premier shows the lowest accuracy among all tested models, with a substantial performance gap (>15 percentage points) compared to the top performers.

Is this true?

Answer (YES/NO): NO